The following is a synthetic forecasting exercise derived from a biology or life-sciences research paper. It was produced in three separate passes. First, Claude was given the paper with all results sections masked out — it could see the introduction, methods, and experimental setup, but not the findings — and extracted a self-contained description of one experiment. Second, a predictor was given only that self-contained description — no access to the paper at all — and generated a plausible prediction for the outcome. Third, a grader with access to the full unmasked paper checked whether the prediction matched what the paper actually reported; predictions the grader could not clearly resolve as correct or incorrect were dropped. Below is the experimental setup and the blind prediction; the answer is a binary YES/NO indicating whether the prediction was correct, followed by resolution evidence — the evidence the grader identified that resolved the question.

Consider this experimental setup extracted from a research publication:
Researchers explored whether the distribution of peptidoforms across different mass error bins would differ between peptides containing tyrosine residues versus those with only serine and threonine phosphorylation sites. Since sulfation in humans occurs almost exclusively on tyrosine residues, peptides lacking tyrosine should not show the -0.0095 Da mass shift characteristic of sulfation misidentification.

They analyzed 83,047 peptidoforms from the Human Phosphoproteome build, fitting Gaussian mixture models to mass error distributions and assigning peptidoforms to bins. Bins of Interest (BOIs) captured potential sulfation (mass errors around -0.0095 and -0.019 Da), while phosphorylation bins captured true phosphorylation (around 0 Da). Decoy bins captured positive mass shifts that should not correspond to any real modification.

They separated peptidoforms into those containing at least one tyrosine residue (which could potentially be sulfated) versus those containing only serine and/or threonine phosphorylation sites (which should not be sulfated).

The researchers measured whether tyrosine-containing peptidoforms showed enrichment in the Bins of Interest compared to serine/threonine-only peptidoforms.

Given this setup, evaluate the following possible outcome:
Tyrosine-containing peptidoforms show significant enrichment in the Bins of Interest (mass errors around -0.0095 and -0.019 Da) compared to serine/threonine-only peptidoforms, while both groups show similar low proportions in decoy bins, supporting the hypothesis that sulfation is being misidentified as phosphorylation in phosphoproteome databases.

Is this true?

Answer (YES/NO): YES